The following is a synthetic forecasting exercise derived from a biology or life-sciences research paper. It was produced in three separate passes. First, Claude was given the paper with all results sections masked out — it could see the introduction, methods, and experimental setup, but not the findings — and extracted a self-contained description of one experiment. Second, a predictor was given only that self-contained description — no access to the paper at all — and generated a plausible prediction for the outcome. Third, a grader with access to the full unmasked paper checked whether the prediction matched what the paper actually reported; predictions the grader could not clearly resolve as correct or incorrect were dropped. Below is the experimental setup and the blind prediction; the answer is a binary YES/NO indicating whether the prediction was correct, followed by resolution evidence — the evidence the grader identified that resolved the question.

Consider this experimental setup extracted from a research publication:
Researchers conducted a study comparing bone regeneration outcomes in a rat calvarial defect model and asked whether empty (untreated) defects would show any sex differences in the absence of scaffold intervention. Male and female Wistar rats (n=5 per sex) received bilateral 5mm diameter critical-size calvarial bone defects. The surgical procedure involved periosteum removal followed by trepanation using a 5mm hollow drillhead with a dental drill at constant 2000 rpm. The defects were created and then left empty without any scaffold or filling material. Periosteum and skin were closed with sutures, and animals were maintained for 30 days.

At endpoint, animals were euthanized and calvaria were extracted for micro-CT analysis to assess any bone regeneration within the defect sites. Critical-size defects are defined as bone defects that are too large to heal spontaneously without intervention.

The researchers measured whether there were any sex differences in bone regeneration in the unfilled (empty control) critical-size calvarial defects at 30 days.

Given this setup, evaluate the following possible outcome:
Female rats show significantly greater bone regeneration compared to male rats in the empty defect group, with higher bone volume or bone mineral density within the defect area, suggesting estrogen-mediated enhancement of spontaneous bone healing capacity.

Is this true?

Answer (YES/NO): NO